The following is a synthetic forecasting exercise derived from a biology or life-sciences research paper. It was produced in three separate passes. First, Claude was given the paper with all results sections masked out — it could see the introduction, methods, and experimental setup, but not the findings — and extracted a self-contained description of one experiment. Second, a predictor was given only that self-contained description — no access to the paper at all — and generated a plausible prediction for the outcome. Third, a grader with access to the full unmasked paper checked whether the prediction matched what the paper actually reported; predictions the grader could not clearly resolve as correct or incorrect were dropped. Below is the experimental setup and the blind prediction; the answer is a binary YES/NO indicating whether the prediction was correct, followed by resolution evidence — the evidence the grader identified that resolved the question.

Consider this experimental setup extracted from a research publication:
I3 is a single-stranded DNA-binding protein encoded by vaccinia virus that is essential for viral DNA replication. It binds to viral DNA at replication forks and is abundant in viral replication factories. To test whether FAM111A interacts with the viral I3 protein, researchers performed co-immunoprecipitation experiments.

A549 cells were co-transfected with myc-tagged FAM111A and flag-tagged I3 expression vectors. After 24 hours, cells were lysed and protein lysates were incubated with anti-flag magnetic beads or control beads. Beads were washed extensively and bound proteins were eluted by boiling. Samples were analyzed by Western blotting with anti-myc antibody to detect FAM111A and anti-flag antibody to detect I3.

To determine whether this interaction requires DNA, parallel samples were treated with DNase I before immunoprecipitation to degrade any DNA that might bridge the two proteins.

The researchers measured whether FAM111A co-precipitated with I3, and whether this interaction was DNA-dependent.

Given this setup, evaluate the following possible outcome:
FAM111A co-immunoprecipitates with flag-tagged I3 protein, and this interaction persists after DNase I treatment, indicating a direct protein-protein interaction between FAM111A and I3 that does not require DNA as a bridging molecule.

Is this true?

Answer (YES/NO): NO